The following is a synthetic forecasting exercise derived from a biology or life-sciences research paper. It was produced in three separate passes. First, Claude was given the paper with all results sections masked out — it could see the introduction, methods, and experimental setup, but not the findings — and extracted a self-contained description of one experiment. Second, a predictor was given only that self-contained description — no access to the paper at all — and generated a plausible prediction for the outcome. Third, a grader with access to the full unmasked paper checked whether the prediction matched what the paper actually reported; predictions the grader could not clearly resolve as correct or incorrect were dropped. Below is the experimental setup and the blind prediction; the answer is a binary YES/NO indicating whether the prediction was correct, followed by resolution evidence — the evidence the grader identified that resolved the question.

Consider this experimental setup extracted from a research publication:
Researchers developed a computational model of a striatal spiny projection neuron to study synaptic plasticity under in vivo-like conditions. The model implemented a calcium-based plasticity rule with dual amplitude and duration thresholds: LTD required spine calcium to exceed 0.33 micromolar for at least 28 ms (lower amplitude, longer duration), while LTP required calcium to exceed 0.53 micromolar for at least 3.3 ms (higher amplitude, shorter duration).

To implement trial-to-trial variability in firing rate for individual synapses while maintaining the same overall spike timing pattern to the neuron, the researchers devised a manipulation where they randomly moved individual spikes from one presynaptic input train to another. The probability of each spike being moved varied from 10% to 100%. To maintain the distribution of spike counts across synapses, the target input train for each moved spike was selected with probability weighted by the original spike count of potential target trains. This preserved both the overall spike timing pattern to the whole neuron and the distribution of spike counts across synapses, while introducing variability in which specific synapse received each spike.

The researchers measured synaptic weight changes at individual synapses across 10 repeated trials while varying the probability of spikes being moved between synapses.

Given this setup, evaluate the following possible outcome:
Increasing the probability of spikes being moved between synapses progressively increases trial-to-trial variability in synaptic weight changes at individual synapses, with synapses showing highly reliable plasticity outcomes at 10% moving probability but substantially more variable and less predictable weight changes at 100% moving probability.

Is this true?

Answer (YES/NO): NO